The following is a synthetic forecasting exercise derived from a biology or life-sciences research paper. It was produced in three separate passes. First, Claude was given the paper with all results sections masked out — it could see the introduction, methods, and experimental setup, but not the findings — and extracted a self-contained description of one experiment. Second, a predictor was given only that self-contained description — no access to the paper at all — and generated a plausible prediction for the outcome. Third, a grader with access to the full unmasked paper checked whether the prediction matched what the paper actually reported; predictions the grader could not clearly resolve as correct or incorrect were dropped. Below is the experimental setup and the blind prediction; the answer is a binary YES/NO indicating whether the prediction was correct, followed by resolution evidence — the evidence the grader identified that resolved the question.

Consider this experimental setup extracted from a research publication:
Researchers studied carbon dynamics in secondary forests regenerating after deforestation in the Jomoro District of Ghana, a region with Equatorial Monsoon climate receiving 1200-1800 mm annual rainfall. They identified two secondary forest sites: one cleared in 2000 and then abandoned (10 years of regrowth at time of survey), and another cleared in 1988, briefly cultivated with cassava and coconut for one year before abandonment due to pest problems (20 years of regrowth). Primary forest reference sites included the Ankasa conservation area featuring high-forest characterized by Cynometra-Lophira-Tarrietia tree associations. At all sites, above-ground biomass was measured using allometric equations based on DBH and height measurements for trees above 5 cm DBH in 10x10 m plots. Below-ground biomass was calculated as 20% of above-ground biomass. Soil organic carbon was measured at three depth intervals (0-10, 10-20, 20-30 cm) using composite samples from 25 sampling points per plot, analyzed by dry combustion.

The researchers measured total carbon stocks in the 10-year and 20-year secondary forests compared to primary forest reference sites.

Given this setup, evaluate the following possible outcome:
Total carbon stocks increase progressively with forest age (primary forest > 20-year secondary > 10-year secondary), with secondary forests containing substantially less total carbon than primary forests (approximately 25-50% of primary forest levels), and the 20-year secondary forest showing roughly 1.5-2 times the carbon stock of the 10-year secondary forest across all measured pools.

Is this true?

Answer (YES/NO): NO